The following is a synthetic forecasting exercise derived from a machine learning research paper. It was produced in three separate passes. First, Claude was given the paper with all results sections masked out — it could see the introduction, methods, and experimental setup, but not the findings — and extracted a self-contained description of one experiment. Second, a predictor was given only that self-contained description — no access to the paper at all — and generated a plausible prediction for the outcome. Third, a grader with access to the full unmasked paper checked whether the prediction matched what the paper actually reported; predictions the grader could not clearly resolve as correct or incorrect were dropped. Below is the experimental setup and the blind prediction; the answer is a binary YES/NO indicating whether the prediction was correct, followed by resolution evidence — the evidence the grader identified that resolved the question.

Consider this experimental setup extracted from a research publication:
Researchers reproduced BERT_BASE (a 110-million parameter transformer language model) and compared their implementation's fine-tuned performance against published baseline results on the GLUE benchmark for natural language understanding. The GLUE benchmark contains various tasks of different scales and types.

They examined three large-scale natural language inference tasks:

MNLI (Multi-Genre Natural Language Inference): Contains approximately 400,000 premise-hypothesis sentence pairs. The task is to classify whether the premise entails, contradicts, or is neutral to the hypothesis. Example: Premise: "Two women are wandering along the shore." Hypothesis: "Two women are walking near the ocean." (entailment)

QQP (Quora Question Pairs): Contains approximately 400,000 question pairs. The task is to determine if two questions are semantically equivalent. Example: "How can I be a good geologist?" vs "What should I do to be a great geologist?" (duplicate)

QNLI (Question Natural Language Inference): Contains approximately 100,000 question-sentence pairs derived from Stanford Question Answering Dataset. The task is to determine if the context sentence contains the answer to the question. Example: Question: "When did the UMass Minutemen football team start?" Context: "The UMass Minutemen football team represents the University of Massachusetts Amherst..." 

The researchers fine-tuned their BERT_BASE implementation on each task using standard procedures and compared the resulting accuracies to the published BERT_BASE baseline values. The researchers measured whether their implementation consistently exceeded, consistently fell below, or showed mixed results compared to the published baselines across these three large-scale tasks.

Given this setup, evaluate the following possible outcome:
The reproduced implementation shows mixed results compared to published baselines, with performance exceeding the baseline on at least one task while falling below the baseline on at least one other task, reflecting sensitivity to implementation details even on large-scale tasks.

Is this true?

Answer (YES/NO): YES